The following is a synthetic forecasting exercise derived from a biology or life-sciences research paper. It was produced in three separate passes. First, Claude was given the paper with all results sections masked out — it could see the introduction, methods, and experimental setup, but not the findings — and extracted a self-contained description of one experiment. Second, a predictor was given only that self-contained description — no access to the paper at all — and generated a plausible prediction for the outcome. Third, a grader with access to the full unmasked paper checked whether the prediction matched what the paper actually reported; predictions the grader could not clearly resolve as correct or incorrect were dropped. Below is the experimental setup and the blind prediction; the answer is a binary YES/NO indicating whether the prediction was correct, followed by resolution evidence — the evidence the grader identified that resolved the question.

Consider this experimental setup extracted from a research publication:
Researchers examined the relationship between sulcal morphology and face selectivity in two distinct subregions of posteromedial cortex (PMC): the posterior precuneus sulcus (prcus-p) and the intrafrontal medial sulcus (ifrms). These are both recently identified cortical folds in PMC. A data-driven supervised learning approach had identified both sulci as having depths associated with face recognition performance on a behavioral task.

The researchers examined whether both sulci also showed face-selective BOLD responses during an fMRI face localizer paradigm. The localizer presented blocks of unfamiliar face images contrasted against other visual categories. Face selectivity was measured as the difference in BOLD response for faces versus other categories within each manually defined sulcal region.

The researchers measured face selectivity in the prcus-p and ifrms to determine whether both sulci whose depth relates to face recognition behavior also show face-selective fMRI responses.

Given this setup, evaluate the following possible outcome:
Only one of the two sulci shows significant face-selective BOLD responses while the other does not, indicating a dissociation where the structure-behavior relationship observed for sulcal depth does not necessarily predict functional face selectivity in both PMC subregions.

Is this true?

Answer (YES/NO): YES